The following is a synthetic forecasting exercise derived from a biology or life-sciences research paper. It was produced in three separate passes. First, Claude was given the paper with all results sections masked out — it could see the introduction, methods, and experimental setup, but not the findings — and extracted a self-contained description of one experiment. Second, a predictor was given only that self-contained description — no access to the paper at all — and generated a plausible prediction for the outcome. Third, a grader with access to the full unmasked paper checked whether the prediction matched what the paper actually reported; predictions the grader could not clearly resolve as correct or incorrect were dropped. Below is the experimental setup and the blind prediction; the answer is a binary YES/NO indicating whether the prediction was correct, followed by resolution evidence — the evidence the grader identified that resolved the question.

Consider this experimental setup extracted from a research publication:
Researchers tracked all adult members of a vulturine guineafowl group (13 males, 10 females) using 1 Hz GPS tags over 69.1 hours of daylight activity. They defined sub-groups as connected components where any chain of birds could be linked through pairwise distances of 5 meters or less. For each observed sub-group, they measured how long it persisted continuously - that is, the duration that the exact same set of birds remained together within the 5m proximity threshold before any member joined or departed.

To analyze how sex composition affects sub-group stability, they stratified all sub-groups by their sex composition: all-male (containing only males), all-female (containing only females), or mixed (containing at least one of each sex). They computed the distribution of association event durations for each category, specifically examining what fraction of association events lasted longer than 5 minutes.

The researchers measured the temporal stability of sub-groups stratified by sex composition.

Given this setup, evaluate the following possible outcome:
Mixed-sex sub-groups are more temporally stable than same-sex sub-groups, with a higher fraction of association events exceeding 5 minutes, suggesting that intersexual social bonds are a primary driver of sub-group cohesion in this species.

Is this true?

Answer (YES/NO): NO